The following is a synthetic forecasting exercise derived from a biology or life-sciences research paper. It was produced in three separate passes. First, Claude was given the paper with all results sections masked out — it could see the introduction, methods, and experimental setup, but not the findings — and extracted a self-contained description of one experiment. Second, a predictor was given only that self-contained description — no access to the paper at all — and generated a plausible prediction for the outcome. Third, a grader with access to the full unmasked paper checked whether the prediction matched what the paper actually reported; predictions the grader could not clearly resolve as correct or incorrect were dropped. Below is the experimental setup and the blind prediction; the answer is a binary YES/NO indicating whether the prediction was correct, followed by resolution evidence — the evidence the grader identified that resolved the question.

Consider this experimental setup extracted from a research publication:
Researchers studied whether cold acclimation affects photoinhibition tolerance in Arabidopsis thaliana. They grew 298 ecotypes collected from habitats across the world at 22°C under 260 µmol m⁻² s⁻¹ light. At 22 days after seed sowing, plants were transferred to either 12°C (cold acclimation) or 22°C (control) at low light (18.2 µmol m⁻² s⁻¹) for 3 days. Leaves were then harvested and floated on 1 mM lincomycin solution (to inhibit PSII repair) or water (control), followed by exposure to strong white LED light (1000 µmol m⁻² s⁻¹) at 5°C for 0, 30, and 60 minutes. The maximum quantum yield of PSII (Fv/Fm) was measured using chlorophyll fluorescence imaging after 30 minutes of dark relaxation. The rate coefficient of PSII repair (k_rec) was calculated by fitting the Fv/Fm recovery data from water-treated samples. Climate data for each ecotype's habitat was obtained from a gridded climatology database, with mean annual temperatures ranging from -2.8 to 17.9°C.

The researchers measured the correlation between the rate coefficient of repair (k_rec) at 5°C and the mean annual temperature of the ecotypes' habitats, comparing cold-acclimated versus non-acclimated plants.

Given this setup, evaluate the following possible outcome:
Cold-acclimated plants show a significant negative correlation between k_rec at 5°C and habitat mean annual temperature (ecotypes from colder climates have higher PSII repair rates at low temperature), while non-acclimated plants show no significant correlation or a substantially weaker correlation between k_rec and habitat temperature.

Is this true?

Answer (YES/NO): YES